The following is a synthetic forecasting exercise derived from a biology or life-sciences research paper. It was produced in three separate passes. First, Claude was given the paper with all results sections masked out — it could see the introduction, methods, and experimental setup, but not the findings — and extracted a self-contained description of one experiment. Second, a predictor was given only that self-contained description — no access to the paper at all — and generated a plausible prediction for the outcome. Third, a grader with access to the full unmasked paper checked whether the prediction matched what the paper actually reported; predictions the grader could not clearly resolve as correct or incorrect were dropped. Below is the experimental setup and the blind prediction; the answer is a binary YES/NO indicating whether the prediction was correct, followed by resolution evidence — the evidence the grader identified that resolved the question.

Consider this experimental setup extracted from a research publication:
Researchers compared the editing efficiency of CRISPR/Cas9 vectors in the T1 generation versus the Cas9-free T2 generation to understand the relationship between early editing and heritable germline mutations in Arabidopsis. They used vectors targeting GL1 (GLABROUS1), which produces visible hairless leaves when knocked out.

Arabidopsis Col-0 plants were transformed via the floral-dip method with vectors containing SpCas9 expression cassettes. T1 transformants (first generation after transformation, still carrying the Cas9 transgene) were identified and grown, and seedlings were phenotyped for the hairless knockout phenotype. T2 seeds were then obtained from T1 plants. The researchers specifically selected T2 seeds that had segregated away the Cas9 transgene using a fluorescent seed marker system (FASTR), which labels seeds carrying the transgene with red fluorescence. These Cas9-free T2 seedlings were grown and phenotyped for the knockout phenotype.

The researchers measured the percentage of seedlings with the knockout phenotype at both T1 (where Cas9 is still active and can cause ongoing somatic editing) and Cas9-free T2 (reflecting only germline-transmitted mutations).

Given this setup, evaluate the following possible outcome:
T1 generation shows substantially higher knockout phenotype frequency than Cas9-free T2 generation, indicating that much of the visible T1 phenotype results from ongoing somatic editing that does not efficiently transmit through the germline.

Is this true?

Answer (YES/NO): NO